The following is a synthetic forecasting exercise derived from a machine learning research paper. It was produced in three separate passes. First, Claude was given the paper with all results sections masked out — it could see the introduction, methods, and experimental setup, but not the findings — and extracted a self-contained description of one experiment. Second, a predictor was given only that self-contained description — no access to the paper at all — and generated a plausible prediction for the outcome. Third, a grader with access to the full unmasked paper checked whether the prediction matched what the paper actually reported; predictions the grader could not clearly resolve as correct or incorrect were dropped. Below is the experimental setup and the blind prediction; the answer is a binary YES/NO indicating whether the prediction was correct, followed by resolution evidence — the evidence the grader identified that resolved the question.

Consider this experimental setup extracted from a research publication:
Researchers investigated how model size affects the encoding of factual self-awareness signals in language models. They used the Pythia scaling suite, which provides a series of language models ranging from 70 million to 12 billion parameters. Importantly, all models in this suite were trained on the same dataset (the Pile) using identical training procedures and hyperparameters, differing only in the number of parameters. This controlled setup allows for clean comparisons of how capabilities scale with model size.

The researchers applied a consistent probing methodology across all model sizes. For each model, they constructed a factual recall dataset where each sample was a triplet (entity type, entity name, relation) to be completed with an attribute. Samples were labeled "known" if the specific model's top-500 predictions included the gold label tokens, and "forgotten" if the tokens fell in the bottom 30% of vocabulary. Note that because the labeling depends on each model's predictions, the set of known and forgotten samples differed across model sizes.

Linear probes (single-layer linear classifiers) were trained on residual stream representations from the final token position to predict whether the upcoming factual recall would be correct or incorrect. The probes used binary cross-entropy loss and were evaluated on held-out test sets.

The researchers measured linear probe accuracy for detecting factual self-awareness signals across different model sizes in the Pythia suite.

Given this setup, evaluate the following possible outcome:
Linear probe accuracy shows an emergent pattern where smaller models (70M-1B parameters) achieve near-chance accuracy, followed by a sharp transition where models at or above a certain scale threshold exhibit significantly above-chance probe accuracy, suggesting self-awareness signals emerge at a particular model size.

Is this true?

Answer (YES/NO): NO